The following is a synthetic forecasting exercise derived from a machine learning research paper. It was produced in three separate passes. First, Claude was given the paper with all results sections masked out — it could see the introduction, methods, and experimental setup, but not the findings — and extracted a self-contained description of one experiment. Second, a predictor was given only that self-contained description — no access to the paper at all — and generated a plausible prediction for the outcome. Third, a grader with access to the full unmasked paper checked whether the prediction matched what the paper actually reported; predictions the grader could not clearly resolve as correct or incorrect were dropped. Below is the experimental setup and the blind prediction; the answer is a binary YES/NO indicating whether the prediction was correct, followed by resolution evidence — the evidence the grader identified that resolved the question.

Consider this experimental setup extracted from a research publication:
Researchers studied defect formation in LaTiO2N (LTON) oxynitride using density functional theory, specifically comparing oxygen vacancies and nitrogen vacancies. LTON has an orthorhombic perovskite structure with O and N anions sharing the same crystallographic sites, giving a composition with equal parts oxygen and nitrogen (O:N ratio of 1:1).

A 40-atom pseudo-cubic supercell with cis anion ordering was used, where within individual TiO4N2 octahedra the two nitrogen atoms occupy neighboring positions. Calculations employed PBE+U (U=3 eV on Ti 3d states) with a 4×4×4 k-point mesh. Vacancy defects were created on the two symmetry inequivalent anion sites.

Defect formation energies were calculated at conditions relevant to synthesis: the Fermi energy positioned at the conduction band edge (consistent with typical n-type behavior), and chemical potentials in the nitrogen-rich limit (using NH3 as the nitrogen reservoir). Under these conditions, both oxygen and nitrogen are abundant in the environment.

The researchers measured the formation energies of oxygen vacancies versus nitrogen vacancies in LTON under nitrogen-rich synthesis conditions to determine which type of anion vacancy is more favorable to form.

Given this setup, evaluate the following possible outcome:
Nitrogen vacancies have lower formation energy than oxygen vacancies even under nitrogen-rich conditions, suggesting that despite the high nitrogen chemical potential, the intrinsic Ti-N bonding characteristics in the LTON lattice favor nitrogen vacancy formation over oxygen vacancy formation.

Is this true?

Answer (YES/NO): NO